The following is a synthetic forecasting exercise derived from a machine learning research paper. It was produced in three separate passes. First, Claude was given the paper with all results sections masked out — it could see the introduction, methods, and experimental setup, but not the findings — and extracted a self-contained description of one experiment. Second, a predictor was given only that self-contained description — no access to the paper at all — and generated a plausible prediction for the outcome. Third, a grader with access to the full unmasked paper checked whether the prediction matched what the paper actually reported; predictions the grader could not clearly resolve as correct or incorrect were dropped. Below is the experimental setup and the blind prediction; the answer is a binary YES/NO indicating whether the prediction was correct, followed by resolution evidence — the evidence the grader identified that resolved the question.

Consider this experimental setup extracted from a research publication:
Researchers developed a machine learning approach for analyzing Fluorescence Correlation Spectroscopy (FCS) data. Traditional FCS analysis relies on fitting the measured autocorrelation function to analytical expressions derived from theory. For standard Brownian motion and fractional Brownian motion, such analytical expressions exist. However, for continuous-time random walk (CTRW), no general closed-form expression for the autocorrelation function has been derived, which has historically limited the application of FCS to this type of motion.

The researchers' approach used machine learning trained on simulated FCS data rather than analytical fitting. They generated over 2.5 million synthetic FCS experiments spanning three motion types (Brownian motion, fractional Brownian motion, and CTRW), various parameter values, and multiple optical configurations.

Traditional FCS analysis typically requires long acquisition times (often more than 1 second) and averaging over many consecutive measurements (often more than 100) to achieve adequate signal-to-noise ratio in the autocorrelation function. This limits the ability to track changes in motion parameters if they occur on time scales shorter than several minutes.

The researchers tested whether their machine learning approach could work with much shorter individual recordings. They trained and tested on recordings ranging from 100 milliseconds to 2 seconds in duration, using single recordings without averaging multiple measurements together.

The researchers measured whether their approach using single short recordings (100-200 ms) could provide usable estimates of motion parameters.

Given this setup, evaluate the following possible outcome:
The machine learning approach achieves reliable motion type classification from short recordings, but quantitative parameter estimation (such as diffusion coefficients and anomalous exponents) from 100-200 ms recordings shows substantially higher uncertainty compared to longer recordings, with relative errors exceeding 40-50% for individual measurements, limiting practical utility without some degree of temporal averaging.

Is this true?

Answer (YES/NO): NO